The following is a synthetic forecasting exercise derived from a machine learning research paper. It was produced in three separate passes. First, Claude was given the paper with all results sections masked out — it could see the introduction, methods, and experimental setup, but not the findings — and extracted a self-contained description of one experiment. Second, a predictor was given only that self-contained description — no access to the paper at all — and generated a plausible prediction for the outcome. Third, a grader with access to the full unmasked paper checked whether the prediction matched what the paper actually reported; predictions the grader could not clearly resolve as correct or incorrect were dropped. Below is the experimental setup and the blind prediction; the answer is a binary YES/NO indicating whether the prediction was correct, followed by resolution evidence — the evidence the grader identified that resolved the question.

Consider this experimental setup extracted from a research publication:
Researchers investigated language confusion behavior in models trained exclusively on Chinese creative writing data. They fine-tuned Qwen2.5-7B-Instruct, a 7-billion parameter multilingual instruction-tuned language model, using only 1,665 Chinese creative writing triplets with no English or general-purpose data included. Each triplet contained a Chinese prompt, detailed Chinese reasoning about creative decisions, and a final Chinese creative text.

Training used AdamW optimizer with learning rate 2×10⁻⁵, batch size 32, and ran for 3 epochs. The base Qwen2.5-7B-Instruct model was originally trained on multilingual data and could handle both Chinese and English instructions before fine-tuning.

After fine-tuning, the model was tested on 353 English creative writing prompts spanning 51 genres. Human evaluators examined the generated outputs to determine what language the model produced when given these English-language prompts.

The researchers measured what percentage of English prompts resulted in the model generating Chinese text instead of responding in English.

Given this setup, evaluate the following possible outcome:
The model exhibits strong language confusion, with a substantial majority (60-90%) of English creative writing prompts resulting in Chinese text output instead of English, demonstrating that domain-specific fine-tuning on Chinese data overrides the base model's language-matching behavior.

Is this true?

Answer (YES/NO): NO